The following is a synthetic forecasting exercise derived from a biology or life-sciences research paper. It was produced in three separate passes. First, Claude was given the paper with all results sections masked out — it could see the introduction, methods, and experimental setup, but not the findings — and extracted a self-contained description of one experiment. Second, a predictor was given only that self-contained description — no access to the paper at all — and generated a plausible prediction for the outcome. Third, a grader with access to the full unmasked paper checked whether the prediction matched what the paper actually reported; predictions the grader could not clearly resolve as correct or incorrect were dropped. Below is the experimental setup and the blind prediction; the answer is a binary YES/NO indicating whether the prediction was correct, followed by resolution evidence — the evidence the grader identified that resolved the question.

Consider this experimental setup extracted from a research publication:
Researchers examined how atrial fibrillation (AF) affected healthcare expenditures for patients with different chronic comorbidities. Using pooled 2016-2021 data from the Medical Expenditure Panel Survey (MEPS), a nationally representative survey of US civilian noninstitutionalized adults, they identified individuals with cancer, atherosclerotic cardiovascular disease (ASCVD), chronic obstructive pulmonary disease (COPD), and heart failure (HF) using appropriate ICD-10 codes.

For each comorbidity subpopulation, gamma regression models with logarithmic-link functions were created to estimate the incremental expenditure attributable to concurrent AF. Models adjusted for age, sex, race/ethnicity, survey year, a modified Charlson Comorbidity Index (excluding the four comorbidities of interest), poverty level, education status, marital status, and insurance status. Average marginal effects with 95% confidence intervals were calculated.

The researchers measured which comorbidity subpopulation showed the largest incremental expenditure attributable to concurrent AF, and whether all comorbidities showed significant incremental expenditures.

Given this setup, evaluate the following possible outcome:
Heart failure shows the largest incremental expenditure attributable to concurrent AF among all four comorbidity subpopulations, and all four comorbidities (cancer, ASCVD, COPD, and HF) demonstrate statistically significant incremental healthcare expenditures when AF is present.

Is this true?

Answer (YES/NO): NO